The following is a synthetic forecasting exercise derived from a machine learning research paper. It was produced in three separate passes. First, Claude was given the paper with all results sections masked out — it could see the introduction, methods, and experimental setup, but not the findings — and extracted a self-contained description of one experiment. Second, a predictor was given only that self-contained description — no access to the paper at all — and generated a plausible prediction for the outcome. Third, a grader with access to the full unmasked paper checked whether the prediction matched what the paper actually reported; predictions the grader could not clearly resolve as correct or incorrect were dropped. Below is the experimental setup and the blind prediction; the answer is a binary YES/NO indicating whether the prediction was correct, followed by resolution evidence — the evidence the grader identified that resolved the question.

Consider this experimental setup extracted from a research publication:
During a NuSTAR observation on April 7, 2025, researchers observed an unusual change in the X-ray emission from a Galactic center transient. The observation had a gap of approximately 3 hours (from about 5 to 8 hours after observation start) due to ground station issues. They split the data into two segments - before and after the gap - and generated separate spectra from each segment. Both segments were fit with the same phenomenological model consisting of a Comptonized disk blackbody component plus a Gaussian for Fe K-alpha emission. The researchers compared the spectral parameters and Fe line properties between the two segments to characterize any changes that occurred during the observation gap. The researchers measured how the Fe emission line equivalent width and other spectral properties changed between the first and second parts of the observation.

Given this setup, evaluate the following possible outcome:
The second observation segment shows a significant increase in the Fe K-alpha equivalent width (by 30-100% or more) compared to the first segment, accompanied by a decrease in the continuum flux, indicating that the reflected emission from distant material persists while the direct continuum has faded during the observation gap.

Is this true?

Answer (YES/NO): NO